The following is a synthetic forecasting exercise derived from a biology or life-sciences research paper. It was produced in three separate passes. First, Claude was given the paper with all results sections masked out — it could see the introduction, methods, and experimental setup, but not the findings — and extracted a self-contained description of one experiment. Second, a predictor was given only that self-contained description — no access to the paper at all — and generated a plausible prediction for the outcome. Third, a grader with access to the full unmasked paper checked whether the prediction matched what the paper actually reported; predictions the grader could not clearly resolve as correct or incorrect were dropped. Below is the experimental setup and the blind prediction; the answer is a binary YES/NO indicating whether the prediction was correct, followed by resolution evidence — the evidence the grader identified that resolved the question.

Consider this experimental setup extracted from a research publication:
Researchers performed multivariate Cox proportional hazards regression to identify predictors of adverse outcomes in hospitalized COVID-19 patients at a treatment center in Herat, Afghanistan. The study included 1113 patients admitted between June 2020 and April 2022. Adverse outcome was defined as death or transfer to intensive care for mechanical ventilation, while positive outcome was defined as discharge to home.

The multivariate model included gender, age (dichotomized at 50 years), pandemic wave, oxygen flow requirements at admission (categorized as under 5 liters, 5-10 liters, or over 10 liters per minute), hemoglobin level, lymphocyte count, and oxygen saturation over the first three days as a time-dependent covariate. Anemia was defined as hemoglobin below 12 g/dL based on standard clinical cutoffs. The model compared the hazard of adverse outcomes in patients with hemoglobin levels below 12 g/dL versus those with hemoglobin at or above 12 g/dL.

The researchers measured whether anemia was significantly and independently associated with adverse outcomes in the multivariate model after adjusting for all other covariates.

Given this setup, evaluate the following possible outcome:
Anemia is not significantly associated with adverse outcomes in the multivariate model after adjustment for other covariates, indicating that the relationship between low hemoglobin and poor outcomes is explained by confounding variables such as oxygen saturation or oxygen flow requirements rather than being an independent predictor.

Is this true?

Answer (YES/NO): NO